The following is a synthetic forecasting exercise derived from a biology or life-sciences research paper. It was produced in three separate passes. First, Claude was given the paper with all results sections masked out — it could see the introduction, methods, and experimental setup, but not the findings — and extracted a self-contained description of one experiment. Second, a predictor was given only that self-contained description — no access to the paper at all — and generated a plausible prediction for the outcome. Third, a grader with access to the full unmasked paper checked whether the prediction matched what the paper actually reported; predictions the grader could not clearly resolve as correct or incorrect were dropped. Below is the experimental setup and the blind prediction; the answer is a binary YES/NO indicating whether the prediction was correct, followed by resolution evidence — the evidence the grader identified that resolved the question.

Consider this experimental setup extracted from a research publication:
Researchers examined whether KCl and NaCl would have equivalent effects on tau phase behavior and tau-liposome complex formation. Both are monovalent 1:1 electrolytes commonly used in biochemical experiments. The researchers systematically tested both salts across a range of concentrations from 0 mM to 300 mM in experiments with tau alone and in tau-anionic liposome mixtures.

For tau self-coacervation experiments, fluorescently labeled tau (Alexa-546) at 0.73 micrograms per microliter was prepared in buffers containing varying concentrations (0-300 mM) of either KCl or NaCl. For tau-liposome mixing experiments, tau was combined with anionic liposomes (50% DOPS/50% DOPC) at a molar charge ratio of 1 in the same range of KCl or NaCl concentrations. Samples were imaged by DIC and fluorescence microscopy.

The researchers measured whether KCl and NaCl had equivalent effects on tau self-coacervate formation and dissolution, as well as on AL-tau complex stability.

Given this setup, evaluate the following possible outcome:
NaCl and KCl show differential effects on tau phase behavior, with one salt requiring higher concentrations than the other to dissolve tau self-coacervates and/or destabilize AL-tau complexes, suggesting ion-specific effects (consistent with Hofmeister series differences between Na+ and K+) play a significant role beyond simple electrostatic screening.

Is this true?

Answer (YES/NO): NO